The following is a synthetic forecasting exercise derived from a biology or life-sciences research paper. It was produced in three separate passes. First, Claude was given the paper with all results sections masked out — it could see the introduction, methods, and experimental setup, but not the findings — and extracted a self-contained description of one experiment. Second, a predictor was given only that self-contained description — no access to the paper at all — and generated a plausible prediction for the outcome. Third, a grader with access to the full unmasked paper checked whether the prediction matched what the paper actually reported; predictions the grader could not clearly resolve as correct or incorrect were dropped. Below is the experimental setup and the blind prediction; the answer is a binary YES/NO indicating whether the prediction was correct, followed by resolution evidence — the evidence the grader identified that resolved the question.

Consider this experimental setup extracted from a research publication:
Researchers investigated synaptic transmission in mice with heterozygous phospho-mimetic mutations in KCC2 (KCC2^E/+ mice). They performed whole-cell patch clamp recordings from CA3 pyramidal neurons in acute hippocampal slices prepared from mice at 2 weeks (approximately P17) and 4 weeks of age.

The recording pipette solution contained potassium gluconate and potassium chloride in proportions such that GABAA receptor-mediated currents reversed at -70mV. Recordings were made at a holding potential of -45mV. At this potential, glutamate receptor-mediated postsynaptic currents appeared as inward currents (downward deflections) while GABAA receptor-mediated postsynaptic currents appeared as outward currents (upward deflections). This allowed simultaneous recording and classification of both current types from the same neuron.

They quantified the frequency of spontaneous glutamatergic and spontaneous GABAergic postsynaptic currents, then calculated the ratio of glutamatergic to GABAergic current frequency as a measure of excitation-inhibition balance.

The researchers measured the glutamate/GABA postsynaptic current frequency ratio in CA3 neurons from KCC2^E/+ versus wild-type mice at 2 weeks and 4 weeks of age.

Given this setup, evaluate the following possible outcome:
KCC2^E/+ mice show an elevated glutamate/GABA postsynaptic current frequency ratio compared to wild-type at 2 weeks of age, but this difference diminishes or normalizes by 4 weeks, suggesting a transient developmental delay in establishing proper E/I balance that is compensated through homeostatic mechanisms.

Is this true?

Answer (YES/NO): YES